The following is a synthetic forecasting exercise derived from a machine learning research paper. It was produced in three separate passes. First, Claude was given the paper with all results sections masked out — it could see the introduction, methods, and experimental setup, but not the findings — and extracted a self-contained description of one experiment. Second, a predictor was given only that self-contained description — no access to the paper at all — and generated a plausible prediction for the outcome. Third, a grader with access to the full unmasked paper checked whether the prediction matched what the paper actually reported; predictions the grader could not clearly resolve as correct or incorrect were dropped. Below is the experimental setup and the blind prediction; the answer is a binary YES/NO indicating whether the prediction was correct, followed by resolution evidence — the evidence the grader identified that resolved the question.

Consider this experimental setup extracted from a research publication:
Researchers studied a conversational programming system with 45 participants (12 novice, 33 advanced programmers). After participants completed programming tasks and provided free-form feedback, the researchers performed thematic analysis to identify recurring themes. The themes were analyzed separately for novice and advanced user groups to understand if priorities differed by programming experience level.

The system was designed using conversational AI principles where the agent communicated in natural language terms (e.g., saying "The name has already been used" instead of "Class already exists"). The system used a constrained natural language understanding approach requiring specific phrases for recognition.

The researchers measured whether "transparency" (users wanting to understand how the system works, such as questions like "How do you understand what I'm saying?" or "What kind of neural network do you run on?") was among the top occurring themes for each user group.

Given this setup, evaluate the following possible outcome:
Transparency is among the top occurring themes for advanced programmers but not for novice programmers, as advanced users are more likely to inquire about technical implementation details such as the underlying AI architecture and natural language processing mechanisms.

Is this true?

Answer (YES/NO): NO